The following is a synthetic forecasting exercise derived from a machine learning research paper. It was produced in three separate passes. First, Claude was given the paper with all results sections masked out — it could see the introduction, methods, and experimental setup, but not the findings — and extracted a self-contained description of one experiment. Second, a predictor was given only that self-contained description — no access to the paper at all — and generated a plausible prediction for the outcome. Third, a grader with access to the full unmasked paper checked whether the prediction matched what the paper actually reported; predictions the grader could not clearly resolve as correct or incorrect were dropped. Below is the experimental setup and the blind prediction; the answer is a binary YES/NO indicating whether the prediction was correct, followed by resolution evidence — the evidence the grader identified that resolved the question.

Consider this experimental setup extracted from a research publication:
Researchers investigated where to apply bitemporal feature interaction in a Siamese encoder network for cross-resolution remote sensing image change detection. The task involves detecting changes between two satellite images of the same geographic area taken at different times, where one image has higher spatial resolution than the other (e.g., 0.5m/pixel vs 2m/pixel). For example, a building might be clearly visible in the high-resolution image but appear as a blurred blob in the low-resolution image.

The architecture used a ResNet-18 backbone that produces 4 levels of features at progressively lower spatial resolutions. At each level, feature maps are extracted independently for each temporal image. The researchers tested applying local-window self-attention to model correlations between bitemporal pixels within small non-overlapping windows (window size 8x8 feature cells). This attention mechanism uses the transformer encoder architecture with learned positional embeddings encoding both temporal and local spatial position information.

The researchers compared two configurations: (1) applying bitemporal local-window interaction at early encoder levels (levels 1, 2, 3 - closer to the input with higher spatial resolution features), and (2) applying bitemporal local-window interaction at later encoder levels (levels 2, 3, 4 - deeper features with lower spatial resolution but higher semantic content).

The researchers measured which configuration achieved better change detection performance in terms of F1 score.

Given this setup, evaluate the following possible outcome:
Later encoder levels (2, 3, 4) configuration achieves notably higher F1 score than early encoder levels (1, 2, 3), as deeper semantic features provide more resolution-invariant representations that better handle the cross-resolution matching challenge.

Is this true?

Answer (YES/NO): NO